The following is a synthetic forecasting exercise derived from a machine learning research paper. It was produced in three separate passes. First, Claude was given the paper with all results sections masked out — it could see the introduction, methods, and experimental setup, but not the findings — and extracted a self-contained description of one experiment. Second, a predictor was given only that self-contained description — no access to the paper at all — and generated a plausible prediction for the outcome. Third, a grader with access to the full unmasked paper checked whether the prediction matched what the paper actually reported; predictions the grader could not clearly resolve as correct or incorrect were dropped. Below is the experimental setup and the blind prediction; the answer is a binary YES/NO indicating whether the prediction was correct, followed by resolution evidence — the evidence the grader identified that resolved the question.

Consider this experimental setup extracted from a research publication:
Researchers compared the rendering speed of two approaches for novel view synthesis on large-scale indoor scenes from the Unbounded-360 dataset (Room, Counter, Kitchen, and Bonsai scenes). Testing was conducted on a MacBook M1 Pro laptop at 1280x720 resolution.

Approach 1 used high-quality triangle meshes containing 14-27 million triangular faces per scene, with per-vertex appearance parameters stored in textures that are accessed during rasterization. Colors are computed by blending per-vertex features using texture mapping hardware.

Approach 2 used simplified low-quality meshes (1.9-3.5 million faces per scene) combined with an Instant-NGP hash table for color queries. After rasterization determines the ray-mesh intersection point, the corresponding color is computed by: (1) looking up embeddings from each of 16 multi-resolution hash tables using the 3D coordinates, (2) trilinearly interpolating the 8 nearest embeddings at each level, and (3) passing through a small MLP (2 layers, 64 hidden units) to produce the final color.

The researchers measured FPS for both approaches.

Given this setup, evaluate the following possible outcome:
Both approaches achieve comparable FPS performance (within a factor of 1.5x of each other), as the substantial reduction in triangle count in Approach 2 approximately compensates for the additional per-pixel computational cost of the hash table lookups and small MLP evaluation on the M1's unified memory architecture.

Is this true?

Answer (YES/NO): NO